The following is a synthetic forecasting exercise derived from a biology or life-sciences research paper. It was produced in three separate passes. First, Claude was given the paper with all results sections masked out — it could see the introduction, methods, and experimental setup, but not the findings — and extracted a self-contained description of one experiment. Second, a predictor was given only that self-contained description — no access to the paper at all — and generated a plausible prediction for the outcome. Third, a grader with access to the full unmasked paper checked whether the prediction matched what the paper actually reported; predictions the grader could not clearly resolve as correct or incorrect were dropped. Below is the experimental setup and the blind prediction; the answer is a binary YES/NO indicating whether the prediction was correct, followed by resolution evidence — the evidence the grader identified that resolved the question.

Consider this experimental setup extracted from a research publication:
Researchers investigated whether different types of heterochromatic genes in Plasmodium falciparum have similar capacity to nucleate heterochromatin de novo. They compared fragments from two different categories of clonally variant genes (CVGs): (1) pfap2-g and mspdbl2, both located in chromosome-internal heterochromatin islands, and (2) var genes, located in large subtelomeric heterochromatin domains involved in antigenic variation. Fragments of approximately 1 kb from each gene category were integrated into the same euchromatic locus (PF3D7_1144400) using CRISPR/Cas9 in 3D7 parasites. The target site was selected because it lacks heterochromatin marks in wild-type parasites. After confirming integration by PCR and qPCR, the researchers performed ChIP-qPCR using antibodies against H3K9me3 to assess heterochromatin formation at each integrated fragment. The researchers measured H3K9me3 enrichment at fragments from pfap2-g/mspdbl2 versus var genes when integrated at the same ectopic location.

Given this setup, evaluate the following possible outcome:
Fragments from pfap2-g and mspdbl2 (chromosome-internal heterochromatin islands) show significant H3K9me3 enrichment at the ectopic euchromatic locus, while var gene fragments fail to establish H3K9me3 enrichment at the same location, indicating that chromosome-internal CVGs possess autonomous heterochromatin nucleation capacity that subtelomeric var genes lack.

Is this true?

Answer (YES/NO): NO